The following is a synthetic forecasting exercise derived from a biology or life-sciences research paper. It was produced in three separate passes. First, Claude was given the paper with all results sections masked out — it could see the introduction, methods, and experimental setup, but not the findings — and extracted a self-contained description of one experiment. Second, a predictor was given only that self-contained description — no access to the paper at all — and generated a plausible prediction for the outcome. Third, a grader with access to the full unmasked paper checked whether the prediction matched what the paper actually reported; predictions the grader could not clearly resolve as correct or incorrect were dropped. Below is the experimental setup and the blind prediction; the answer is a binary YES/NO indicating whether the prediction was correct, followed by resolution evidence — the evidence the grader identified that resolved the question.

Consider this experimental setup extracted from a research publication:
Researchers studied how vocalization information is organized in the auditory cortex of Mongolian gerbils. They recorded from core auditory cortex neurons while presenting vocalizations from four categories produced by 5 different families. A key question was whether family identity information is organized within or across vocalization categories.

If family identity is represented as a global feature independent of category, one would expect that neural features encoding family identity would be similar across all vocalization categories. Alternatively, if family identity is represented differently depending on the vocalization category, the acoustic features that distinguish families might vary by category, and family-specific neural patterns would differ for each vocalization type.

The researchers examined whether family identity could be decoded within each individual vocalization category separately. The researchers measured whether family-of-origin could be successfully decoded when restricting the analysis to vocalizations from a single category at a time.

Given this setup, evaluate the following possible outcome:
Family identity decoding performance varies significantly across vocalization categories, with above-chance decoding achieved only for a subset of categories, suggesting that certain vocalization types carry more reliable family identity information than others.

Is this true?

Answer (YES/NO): NO